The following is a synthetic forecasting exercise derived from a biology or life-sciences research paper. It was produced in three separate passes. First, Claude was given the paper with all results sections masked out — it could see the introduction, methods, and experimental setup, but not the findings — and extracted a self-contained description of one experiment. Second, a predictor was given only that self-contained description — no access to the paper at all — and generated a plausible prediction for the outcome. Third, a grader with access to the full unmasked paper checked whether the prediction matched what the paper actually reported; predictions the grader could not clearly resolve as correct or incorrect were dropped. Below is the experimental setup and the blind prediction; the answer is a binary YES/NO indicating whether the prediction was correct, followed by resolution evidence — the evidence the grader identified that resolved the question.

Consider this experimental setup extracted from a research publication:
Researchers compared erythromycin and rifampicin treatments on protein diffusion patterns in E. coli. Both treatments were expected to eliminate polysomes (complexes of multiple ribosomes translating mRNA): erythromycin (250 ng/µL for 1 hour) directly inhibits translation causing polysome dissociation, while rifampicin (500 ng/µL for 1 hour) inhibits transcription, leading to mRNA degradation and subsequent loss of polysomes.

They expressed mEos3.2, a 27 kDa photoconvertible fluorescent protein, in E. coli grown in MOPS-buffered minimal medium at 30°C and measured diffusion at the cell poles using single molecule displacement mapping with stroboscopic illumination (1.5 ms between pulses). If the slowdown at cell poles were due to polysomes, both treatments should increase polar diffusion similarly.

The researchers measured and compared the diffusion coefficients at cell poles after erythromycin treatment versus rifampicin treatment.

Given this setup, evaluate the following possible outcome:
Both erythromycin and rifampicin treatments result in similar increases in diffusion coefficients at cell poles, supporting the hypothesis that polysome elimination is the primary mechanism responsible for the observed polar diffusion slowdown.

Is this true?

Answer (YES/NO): NO